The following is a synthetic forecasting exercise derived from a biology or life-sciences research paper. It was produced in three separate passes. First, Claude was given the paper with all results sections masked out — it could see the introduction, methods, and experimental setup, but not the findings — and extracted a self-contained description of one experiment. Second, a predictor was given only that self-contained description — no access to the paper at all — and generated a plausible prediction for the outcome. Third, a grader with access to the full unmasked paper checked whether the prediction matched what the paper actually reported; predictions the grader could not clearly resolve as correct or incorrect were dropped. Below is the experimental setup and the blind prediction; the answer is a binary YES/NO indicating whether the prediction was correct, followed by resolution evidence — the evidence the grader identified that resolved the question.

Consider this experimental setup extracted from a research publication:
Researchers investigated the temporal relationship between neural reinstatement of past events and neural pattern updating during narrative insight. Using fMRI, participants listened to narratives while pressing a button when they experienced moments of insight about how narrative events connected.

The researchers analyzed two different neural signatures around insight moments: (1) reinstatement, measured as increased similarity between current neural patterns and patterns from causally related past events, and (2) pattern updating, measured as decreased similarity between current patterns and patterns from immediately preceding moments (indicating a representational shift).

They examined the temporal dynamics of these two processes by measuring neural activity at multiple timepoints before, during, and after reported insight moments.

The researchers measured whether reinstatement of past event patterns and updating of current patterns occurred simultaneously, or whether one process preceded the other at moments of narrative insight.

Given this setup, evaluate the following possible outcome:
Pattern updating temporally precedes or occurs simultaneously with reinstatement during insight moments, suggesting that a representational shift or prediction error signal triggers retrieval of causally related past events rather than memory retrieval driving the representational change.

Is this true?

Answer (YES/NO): NO